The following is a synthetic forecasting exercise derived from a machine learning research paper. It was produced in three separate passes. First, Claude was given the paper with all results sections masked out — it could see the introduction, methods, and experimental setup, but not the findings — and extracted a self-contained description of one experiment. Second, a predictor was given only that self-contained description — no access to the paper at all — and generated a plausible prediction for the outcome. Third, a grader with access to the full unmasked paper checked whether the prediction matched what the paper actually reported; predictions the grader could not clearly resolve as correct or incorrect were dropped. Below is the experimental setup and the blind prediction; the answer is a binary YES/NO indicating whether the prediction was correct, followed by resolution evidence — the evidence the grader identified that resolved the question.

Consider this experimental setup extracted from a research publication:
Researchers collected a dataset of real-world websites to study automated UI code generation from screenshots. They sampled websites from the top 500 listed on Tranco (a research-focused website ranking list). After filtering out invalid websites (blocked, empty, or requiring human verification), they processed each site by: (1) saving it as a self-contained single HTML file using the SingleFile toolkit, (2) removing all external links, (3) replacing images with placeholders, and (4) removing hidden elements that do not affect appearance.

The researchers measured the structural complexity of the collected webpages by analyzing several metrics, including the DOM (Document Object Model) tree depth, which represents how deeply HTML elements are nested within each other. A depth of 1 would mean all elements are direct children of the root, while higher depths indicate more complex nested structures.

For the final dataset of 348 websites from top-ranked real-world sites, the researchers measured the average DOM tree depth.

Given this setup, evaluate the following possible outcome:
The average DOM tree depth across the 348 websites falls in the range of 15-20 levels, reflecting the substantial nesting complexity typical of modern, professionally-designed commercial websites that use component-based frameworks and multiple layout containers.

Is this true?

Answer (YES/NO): YES